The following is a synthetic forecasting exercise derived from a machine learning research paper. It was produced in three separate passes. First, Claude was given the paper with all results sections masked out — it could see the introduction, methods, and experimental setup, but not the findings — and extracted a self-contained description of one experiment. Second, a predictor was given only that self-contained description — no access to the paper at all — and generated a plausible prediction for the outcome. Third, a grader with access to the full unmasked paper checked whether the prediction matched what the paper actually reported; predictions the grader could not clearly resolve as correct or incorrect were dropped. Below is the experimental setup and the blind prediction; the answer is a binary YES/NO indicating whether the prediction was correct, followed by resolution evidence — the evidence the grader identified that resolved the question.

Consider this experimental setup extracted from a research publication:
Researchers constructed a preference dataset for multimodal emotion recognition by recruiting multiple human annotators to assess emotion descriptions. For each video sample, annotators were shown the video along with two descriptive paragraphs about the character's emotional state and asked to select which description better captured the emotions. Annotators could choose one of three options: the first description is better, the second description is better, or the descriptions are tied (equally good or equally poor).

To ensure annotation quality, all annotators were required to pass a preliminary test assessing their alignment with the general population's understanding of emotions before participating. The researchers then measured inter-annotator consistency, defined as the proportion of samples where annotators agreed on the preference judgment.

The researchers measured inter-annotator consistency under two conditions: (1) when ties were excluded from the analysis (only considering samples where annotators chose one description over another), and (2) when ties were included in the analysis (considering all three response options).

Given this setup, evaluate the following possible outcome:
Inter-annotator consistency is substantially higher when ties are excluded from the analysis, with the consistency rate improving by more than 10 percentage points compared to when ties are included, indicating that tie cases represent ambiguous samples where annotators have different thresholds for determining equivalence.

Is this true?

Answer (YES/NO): NO